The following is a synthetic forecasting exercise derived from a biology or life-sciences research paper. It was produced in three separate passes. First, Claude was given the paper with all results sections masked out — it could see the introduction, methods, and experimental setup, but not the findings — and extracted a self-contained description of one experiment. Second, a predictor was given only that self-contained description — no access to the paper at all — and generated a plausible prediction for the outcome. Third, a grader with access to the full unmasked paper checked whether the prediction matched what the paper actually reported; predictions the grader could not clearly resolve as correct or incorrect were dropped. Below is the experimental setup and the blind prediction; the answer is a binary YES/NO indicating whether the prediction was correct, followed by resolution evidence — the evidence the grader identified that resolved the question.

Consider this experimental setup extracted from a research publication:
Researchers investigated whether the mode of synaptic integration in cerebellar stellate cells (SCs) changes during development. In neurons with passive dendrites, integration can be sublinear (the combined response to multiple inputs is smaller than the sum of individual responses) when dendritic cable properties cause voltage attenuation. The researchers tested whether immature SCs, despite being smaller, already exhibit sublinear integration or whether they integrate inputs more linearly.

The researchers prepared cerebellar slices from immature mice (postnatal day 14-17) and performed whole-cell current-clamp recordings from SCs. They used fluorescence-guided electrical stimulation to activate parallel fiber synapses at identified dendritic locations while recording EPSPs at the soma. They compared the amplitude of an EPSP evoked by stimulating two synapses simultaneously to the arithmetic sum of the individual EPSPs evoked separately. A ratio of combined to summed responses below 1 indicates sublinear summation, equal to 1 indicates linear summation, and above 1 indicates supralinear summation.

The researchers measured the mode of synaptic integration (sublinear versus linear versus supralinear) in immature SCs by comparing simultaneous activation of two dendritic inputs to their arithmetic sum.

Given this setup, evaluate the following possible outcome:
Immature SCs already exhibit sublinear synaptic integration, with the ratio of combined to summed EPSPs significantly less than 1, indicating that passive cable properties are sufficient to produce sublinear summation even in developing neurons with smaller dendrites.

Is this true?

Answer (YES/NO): YES